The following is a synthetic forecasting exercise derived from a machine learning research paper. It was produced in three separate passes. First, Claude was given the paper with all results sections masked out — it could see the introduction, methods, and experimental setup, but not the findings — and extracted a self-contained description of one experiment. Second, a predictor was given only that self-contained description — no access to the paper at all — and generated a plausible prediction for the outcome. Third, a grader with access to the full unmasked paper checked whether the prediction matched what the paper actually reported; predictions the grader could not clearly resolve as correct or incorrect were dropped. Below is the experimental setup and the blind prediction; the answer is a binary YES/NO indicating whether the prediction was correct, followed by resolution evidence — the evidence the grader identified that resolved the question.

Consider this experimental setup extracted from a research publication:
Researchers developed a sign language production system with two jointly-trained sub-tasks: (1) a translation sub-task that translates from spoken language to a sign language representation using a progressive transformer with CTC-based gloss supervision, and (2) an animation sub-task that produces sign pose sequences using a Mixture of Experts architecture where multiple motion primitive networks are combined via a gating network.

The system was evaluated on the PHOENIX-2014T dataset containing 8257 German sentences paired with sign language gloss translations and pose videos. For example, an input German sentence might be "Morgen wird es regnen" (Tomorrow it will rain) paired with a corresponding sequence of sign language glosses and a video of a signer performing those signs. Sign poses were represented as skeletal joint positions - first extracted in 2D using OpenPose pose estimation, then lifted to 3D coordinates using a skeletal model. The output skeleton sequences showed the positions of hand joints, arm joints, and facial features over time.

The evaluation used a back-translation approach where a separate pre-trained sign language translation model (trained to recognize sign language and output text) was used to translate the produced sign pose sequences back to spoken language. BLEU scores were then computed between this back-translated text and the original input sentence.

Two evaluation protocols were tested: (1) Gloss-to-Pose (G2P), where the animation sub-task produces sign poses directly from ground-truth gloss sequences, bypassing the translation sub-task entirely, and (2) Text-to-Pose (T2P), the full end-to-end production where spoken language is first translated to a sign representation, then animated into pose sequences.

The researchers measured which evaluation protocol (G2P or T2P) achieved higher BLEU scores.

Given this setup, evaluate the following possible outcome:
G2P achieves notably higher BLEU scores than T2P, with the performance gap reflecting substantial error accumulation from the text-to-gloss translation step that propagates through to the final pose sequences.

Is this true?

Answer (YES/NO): NO